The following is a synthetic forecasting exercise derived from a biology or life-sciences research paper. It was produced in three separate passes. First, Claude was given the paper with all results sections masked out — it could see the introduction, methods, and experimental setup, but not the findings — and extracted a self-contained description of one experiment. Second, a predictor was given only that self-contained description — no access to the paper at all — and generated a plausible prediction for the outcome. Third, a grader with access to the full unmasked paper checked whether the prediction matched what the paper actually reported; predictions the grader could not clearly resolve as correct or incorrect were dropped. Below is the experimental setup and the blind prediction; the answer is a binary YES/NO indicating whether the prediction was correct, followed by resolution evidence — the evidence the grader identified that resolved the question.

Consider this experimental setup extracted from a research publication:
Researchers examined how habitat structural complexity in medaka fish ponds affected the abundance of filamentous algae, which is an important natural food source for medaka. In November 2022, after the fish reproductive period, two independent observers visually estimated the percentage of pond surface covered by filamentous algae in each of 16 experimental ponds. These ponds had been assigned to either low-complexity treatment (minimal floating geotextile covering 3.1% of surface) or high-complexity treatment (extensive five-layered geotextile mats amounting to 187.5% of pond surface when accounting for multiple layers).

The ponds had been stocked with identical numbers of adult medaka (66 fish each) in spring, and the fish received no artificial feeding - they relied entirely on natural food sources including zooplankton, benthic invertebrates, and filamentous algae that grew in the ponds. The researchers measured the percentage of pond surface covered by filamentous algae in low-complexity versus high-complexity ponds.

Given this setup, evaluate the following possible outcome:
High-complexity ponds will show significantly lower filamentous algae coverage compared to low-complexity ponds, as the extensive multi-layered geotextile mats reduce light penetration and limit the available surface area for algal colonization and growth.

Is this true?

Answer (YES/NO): NO